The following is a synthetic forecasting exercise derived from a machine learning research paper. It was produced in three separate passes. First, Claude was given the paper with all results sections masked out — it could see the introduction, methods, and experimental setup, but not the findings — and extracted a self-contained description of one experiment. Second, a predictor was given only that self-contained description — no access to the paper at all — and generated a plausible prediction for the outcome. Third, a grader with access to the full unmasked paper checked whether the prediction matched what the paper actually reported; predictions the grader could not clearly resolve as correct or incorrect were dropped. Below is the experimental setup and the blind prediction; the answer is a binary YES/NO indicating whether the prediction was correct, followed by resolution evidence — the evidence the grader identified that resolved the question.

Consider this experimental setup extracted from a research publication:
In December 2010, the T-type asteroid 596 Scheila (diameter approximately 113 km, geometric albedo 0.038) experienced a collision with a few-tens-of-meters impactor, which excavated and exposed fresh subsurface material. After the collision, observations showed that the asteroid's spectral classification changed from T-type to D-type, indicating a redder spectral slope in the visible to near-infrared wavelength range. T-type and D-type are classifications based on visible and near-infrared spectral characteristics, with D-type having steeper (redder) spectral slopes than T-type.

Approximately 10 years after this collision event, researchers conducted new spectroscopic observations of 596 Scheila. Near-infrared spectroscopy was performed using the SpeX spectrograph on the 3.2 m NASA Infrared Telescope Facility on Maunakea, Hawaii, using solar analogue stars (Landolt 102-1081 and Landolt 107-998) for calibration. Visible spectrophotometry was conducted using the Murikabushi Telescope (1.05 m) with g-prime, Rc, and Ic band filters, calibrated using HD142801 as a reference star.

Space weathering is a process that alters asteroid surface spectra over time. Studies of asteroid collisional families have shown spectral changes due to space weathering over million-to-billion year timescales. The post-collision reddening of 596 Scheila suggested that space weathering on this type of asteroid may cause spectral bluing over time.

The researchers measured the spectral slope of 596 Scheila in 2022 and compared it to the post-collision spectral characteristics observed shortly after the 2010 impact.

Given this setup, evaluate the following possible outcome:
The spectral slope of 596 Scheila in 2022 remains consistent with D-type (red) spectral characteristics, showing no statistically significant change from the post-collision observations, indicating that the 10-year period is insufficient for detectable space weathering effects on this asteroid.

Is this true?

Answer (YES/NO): YES